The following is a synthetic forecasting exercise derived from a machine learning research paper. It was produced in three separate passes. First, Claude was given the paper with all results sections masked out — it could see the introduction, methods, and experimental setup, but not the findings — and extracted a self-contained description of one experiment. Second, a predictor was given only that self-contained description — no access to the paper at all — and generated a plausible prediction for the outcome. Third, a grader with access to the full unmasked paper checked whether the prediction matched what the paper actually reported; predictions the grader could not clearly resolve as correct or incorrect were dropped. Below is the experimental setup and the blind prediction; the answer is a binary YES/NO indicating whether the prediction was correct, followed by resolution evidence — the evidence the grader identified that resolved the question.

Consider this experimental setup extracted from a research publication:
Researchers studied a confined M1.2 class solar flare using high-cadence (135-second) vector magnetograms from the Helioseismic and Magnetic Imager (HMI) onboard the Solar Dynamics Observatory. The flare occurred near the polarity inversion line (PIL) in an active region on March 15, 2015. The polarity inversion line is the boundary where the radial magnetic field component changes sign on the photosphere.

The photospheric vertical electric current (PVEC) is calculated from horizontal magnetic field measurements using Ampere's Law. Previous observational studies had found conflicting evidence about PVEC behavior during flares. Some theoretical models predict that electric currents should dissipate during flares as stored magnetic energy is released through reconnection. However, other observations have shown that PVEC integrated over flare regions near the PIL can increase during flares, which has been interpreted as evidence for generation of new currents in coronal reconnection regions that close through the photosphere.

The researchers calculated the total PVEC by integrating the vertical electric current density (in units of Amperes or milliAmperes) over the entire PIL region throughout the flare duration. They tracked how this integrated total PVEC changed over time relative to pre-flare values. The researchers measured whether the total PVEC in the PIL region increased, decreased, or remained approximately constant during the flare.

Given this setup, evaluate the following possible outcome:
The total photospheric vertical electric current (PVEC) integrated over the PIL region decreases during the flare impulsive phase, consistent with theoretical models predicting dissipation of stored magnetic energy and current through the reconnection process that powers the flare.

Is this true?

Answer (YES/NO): NO